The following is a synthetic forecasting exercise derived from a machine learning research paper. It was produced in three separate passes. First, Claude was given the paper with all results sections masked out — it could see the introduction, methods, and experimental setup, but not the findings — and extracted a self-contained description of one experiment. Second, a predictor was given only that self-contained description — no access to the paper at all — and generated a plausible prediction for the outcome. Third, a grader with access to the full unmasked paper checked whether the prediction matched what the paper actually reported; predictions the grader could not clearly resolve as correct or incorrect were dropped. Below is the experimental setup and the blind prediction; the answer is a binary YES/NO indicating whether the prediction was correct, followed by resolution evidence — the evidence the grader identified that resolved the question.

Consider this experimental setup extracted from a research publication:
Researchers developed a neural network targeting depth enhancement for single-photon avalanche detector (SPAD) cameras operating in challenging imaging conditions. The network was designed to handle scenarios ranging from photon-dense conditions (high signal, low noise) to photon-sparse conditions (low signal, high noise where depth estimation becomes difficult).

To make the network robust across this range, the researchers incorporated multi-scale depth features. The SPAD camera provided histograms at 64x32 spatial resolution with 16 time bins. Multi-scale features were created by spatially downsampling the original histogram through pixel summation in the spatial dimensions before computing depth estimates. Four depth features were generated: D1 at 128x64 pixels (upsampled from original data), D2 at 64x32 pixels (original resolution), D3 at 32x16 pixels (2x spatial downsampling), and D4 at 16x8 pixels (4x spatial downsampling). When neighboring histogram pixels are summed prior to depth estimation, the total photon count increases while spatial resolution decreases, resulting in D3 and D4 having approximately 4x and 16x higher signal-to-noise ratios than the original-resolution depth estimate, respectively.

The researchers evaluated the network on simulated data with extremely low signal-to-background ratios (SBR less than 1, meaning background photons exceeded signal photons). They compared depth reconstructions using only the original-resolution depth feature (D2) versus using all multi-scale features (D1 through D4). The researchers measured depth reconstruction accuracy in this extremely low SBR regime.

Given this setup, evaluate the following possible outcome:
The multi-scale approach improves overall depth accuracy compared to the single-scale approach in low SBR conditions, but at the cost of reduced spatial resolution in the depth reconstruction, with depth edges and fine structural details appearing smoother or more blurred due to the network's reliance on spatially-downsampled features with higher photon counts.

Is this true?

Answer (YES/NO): NO